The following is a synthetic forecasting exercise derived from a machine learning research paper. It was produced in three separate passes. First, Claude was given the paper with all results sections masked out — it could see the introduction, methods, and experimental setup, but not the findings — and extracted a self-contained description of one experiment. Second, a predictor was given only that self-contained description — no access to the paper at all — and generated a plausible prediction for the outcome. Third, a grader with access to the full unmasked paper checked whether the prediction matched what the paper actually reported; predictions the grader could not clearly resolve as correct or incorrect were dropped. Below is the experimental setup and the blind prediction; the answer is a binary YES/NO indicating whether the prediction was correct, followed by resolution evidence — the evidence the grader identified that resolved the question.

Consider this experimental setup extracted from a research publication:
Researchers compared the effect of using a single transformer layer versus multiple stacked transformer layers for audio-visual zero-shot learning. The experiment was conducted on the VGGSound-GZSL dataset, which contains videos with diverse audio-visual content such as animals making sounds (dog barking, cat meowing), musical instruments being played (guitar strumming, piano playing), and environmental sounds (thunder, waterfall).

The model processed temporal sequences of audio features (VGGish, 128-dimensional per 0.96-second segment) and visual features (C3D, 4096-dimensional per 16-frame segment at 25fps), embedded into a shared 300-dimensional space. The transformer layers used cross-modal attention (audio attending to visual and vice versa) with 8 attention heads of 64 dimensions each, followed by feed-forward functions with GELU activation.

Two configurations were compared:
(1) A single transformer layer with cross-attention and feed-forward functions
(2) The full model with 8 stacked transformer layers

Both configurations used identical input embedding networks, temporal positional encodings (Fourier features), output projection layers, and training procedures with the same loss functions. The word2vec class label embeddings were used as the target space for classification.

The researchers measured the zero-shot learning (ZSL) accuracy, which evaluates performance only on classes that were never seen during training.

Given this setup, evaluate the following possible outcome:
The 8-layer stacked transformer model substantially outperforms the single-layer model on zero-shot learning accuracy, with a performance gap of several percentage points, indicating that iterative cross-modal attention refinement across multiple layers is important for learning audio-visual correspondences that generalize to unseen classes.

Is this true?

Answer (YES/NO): NO